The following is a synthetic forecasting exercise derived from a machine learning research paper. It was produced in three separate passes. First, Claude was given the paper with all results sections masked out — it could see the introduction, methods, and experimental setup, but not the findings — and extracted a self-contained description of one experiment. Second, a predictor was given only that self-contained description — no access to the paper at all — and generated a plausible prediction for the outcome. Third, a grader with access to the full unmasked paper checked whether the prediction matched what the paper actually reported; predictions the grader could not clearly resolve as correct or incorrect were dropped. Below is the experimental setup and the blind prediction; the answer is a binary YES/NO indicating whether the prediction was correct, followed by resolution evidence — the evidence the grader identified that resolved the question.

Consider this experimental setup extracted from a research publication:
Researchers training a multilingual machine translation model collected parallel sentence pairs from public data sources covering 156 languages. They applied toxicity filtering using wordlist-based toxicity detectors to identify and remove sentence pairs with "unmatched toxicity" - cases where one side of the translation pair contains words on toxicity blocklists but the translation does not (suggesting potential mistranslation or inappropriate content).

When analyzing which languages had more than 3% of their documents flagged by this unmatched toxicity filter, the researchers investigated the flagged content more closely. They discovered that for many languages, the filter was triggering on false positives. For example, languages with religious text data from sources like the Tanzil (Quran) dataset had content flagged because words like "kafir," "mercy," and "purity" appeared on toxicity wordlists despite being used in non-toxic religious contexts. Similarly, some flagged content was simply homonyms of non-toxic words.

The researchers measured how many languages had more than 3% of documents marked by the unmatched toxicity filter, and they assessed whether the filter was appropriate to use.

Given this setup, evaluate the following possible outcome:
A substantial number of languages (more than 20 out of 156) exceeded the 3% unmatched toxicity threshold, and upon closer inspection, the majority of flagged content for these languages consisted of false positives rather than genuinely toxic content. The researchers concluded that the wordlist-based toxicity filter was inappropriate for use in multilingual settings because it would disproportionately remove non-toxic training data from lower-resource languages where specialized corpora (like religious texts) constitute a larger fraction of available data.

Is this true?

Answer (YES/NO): NO